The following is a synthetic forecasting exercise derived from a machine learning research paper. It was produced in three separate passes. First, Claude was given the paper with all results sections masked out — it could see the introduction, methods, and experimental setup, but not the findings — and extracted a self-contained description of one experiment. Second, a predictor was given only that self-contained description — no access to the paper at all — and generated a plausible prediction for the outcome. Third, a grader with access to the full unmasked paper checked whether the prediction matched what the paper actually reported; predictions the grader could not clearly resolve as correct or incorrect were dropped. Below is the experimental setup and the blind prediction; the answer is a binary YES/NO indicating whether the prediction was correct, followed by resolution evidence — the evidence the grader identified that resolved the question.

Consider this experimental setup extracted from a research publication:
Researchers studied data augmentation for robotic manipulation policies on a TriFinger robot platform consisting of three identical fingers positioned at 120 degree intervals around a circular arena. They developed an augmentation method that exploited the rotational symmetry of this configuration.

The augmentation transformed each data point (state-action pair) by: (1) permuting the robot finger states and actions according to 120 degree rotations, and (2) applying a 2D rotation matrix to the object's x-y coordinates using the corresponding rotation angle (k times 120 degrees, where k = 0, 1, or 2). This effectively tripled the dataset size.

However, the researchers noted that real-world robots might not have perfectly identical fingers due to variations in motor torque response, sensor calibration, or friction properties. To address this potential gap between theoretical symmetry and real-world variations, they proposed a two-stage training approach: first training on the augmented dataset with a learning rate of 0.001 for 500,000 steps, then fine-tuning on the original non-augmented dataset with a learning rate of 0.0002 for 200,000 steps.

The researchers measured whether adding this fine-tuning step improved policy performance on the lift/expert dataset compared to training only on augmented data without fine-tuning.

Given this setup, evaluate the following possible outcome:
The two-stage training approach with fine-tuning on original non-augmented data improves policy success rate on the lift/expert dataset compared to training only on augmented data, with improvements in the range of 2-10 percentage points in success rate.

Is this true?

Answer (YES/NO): NO